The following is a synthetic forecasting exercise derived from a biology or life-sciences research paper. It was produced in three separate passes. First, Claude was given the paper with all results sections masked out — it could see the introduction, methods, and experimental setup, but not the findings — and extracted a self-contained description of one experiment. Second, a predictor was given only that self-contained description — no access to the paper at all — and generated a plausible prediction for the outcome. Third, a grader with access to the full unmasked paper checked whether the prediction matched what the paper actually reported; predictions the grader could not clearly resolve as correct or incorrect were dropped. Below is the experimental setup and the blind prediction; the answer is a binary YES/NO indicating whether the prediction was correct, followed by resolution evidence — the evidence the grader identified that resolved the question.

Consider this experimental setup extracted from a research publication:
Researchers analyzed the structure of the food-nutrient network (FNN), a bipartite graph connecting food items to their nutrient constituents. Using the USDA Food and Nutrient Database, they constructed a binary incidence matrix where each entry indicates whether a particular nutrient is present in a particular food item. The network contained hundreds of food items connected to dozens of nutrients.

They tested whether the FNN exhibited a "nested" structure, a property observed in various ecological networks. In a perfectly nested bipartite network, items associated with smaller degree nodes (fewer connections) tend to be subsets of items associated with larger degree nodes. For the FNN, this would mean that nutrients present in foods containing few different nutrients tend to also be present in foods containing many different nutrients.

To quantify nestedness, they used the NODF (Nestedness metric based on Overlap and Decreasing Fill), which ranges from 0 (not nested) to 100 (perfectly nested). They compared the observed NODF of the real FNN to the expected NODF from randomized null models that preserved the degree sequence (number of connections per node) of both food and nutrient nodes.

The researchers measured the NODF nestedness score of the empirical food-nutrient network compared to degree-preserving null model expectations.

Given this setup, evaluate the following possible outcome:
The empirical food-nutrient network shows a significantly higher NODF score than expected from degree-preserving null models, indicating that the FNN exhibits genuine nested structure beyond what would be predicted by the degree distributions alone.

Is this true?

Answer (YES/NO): YES